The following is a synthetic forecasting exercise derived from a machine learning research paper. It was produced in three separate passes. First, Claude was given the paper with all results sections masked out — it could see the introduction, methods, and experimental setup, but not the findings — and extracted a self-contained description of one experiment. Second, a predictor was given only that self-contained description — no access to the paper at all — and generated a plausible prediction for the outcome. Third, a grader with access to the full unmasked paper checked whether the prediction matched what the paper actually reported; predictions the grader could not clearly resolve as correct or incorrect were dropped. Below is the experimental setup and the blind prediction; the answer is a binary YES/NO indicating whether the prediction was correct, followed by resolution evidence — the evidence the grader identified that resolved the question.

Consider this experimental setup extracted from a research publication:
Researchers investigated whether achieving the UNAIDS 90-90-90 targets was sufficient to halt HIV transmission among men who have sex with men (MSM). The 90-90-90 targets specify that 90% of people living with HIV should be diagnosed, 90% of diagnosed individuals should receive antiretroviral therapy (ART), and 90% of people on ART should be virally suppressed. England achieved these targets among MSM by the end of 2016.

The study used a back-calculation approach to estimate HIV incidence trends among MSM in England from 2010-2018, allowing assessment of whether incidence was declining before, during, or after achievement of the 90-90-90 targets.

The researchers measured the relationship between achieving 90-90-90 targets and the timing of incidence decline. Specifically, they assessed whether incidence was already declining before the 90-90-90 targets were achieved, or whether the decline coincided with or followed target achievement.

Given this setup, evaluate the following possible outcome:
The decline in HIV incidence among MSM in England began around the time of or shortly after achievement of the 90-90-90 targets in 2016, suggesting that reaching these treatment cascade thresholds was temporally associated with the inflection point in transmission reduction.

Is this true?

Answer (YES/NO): NO